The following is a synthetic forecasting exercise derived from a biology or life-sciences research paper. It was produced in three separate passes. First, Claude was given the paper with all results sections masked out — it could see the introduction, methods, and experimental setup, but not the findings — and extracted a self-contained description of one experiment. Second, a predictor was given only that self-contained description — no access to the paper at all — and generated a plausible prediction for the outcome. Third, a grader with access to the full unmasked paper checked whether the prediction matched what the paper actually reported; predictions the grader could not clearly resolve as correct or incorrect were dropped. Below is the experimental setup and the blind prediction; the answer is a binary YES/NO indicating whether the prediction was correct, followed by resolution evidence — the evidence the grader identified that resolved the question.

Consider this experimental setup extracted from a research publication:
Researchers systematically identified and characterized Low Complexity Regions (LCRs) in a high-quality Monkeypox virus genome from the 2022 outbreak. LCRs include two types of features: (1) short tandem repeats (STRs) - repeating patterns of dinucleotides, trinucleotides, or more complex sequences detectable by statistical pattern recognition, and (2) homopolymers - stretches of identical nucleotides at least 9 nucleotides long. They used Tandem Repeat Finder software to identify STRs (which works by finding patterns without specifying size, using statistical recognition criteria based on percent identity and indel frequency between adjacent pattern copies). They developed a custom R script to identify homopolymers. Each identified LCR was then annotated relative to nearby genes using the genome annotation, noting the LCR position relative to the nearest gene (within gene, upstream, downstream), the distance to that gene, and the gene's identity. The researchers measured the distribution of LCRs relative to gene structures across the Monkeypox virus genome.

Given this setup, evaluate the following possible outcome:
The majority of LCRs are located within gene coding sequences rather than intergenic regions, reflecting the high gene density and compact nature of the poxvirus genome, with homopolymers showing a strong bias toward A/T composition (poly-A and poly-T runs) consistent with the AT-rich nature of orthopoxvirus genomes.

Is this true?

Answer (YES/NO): NO